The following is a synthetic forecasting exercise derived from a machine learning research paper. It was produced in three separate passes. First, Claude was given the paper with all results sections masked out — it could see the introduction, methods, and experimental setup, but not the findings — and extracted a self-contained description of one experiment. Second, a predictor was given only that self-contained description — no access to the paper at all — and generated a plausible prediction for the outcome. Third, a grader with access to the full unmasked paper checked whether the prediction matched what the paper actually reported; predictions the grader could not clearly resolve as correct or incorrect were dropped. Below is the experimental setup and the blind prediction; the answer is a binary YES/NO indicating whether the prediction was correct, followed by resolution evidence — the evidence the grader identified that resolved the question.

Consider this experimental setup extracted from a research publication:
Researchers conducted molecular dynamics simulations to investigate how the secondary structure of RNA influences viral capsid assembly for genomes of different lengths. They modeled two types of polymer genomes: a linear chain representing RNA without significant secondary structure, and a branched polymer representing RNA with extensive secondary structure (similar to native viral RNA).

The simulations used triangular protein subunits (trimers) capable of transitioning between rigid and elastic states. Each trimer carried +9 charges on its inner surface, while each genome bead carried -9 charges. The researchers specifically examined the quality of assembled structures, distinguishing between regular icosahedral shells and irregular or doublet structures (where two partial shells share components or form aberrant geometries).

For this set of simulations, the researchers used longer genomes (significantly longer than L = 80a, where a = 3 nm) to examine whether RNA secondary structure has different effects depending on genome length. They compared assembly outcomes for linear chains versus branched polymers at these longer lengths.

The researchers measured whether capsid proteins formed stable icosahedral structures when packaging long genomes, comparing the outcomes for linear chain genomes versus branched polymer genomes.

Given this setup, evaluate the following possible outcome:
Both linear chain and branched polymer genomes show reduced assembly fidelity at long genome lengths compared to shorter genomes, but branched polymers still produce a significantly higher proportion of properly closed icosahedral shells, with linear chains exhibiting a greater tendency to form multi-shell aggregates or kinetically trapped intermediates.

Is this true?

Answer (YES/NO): NO